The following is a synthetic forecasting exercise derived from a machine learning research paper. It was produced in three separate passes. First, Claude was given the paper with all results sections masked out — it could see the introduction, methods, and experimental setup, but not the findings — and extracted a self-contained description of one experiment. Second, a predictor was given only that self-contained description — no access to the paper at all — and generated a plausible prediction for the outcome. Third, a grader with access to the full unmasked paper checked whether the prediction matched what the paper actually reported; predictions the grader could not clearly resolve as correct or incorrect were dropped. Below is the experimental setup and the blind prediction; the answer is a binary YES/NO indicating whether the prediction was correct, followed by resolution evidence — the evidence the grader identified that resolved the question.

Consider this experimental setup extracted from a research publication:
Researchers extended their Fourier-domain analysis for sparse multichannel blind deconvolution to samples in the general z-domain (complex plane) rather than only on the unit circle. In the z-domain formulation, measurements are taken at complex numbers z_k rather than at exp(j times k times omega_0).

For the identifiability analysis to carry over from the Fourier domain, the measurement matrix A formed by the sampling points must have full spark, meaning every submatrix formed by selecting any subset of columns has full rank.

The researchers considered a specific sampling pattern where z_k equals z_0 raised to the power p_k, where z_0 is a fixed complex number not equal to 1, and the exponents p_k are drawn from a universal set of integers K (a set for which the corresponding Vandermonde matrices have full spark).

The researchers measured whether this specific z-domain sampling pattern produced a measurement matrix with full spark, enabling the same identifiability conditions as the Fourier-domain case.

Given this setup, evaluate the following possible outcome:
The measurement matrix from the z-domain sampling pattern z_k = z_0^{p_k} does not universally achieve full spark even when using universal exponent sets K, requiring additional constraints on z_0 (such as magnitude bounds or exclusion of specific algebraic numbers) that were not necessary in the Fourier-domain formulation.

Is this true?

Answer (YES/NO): NO